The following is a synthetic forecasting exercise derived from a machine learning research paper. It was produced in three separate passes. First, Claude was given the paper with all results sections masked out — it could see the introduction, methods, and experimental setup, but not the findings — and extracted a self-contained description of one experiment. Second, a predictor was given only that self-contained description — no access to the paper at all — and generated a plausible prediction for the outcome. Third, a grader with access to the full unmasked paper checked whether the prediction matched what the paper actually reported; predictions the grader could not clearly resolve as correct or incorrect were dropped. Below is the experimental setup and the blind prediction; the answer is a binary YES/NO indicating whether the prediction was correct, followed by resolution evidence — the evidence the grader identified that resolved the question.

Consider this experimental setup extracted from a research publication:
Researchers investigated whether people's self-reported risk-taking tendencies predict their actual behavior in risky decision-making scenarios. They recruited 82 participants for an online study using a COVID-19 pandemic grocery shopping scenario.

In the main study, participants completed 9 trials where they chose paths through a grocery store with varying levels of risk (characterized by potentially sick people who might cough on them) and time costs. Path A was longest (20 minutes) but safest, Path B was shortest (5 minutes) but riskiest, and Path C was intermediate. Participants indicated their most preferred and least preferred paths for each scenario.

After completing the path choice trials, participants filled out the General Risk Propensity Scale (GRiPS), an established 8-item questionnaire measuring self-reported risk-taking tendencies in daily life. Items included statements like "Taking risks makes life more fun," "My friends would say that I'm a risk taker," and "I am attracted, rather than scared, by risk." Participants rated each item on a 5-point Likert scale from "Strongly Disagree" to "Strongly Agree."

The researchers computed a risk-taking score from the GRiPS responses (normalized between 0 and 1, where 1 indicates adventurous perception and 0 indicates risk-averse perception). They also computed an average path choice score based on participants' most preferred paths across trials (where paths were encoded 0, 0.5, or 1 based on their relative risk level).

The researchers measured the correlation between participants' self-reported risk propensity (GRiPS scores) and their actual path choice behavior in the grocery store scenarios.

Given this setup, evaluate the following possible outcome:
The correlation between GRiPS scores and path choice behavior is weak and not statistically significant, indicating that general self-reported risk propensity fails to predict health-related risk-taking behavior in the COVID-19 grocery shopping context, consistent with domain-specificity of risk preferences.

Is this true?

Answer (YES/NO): YES